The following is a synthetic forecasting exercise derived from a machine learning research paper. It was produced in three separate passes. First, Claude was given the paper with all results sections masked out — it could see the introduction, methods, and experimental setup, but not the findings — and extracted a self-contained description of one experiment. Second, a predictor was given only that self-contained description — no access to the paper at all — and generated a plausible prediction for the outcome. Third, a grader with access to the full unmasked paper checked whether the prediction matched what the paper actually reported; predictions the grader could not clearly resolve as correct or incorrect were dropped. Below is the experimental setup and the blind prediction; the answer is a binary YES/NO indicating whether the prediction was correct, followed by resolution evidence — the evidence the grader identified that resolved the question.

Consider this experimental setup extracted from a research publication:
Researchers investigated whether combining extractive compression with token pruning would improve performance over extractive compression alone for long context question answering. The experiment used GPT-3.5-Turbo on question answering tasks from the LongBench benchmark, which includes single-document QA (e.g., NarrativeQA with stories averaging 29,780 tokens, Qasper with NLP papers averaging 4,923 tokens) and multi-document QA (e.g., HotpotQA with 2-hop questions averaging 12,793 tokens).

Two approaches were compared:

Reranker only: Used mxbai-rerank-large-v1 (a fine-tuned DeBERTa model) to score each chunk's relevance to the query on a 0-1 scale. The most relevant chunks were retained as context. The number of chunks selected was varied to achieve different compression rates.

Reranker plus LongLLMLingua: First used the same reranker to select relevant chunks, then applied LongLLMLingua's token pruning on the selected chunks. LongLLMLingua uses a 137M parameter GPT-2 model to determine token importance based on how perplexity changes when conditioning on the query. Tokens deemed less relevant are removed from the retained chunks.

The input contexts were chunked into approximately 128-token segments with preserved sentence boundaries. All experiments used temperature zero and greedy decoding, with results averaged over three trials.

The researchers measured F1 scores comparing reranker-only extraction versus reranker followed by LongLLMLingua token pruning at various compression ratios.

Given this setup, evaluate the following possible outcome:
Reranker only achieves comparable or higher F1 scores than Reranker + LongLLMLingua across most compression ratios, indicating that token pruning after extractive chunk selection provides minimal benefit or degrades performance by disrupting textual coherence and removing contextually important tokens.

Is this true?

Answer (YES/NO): YES